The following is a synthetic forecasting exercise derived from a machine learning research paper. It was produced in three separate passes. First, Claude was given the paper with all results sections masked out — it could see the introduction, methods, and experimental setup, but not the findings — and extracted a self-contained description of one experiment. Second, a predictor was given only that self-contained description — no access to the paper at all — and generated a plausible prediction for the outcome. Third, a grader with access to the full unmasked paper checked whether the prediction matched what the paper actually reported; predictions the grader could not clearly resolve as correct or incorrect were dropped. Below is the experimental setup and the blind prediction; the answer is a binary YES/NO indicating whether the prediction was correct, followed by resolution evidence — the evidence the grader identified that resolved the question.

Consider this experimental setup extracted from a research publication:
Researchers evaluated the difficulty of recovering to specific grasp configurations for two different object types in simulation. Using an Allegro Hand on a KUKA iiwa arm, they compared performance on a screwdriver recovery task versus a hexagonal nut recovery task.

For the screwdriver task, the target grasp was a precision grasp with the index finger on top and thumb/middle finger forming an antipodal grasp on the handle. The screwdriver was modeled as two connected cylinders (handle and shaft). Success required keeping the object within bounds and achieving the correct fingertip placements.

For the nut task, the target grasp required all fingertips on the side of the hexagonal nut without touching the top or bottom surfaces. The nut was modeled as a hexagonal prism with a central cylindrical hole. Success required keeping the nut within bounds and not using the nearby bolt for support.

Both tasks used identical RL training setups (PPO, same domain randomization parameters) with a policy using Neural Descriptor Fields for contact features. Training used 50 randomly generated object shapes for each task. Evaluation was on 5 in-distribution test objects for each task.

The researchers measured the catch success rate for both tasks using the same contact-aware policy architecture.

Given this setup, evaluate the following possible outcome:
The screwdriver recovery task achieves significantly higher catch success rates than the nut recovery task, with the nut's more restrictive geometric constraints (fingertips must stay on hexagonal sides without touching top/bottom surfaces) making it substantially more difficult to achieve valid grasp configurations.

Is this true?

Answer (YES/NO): NO